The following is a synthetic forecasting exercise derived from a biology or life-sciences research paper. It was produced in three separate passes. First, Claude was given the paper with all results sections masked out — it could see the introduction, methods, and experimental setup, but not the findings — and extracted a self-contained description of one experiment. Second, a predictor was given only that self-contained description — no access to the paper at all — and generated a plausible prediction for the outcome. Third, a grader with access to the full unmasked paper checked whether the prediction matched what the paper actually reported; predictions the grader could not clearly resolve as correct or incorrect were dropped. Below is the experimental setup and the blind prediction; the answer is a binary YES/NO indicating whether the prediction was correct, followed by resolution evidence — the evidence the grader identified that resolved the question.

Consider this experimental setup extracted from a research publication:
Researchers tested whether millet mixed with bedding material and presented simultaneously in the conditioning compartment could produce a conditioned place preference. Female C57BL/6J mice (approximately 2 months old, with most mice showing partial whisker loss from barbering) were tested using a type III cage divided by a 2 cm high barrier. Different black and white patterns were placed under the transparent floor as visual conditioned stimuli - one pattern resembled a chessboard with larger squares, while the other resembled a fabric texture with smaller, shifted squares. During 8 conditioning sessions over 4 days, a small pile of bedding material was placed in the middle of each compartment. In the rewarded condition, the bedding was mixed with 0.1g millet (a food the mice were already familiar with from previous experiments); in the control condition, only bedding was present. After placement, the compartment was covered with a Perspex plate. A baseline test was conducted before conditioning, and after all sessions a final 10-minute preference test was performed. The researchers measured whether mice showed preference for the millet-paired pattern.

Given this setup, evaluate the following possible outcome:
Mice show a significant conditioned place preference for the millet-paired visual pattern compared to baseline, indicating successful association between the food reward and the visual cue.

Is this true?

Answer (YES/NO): NO